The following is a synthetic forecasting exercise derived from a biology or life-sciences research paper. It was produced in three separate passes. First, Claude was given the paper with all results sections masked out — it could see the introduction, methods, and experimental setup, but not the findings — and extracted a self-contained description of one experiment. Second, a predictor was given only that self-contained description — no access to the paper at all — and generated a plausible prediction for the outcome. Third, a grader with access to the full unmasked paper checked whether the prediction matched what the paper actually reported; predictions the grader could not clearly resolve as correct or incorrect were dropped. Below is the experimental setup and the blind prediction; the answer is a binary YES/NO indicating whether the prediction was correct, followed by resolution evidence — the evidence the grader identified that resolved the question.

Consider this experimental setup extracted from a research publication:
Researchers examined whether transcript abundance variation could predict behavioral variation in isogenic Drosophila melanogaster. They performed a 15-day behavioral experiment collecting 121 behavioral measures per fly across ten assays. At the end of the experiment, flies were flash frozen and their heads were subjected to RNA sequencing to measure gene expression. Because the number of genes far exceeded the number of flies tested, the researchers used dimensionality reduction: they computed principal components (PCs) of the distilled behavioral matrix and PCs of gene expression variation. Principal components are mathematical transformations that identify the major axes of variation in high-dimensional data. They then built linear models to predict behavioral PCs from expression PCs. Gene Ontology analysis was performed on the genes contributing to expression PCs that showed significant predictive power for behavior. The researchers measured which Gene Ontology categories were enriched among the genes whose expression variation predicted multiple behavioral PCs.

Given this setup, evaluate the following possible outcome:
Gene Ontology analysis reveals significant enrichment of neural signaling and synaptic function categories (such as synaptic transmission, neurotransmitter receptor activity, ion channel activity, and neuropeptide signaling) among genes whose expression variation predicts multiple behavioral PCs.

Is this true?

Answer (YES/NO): NO